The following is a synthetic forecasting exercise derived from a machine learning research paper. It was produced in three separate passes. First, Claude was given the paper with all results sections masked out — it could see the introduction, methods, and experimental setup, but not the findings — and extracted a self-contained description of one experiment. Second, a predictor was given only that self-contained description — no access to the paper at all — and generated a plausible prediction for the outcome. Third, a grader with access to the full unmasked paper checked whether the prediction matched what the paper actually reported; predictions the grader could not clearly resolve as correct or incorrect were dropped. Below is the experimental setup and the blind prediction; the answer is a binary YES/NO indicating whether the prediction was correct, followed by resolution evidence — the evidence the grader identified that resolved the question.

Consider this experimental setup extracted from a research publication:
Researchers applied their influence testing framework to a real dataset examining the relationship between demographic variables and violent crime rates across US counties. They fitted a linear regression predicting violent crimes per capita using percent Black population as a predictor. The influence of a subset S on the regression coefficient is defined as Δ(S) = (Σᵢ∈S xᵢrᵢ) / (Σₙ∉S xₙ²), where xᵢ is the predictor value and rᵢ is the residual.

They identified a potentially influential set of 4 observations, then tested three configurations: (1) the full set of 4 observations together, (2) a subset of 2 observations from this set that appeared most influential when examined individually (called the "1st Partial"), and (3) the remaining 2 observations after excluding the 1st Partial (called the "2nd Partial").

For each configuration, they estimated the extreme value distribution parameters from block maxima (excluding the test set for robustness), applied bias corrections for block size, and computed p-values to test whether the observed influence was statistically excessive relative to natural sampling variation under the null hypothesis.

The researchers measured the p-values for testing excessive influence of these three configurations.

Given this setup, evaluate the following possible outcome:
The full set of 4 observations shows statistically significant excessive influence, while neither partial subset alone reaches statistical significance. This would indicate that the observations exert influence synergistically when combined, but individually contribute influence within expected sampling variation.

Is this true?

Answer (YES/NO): NO